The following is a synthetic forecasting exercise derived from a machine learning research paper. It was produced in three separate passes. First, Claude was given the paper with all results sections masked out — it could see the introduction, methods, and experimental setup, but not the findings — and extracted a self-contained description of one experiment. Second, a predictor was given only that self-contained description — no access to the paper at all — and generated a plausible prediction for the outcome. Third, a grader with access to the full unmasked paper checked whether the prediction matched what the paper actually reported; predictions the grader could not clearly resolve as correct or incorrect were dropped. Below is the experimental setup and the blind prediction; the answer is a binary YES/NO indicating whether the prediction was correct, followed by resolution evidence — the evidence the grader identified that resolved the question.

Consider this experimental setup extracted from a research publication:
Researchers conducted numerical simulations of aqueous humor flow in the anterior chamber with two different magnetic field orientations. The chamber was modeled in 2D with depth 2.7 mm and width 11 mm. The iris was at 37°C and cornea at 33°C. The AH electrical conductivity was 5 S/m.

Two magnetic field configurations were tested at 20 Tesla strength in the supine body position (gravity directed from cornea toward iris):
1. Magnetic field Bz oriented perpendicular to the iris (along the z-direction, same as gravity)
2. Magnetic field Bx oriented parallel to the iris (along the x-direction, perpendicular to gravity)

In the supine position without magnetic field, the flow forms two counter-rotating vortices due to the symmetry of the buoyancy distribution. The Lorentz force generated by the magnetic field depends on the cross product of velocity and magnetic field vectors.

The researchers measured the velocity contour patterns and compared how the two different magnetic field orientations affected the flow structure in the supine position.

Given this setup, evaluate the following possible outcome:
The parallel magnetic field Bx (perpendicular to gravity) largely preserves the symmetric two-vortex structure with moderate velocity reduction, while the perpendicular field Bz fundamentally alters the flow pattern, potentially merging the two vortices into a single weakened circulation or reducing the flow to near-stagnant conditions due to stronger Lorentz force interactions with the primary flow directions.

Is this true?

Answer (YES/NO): NO